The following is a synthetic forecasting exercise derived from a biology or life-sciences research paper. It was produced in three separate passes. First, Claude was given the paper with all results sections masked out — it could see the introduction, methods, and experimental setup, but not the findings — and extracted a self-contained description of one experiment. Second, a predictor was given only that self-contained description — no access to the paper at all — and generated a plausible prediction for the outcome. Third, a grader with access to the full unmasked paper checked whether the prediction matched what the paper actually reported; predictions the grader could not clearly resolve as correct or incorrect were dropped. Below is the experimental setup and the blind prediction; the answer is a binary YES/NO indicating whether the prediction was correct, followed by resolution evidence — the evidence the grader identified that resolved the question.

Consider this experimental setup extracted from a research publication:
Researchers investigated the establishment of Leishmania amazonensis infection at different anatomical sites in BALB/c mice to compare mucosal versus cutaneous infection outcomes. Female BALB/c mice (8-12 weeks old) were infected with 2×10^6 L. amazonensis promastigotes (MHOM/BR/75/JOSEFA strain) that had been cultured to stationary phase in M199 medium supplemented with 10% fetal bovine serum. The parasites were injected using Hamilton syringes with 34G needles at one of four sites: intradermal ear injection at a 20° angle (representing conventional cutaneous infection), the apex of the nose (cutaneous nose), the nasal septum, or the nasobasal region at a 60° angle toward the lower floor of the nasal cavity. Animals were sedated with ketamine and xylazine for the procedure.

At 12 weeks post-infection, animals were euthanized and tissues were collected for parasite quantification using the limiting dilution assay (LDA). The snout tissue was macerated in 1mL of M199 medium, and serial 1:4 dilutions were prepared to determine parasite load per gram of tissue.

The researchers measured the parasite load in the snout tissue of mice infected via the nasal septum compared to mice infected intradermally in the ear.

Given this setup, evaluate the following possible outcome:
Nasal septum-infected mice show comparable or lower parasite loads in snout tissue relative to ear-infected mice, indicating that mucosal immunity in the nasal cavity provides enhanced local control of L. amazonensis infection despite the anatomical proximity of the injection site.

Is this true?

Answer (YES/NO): YES